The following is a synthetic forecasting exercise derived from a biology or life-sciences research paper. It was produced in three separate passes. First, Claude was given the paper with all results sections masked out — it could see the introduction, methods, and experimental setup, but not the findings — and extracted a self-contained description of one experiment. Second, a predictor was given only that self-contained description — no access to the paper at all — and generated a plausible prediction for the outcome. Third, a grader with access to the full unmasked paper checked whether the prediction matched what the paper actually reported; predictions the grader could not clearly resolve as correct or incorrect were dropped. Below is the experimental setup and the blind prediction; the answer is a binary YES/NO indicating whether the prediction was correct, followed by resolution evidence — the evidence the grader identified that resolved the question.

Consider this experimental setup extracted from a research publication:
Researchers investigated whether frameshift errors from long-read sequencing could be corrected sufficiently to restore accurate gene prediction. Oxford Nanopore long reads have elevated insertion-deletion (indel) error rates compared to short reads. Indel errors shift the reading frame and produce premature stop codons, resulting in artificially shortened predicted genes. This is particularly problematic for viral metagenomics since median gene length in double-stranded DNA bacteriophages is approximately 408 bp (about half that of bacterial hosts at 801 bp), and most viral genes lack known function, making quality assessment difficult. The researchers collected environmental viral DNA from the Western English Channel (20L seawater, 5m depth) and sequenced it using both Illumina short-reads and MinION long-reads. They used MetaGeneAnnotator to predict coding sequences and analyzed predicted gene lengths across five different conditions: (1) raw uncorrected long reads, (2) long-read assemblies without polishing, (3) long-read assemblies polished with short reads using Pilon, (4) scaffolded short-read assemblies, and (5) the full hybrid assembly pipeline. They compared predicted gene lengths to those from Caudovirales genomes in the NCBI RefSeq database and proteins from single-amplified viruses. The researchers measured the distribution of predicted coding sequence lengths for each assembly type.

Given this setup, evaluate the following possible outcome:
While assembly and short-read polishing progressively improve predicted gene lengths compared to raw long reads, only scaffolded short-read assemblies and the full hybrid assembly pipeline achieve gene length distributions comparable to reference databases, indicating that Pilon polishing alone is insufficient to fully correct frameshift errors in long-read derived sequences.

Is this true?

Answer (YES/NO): NO